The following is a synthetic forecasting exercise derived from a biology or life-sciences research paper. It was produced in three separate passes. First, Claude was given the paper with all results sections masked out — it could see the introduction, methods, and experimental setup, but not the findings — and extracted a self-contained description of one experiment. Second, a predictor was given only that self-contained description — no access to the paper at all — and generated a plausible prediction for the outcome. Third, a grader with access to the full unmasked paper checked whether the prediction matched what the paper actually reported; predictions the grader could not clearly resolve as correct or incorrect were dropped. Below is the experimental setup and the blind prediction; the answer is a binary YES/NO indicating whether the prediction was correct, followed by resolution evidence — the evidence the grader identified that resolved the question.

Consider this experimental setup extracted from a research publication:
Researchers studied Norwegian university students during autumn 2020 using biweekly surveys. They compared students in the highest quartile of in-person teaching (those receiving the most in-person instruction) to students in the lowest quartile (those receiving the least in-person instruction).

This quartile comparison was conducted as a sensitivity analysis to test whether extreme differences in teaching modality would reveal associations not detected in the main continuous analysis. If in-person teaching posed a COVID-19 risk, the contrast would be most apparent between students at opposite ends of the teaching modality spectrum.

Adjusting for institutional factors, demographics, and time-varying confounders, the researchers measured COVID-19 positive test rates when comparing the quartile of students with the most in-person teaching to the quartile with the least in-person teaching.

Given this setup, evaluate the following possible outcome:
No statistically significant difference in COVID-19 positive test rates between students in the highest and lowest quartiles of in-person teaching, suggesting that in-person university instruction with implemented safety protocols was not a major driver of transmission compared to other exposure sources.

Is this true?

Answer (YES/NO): YES